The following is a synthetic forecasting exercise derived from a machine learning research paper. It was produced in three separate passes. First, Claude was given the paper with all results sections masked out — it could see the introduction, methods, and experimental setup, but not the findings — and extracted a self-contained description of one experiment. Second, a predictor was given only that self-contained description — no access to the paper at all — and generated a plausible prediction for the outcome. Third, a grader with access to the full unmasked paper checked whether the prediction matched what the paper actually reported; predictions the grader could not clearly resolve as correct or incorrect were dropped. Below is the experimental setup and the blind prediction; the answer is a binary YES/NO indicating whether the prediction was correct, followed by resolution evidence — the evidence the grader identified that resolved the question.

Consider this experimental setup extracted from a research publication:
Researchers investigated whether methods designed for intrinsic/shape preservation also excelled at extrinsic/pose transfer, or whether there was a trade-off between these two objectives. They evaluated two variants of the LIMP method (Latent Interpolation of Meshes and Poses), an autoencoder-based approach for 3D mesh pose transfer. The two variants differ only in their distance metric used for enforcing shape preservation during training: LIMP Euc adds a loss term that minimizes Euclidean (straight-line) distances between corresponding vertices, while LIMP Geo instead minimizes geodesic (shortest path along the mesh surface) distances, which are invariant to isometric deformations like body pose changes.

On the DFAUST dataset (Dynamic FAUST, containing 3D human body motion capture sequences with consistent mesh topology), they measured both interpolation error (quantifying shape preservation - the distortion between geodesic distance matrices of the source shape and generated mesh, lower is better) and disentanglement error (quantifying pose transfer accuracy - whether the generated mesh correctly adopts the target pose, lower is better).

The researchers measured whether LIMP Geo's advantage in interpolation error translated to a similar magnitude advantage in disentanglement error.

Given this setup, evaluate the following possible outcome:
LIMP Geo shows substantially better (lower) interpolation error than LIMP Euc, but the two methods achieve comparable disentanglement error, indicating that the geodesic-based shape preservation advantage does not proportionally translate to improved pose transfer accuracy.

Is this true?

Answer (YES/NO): NO